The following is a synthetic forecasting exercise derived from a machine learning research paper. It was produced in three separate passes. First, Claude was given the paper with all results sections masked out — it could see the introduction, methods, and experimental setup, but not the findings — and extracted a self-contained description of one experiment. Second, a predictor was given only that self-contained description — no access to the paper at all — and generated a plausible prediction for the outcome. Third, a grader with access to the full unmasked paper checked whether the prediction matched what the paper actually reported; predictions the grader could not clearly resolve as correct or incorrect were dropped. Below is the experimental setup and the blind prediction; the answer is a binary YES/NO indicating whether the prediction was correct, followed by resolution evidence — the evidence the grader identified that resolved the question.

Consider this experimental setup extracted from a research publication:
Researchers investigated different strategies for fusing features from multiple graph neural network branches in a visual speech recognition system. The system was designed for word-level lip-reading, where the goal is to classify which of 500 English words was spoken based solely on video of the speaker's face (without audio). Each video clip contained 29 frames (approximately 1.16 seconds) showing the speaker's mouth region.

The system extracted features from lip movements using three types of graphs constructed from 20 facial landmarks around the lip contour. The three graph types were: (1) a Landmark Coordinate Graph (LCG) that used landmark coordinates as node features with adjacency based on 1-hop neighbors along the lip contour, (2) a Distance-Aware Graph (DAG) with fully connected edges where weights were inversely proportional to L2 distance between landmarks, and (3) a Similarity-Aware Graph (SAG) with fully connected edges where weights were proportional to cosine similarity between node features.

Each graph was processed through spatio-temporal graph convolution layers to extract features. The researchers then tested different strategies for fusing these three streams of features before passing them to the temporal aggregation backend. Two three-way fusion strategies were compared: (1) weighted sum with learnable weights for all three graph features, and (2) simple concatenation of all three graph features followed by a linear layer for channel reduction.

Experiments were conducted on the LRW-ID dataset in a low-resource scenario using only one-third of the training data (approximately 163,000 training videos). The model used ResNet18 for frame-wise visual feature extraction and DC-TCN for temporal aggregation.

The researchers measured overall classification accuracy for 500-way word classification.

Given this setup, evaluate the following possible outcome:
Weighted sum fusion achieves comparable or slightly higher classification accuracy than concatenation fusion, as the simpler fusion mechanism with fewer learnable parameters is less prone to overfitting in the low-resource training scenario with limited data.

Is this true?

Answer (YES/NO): NO